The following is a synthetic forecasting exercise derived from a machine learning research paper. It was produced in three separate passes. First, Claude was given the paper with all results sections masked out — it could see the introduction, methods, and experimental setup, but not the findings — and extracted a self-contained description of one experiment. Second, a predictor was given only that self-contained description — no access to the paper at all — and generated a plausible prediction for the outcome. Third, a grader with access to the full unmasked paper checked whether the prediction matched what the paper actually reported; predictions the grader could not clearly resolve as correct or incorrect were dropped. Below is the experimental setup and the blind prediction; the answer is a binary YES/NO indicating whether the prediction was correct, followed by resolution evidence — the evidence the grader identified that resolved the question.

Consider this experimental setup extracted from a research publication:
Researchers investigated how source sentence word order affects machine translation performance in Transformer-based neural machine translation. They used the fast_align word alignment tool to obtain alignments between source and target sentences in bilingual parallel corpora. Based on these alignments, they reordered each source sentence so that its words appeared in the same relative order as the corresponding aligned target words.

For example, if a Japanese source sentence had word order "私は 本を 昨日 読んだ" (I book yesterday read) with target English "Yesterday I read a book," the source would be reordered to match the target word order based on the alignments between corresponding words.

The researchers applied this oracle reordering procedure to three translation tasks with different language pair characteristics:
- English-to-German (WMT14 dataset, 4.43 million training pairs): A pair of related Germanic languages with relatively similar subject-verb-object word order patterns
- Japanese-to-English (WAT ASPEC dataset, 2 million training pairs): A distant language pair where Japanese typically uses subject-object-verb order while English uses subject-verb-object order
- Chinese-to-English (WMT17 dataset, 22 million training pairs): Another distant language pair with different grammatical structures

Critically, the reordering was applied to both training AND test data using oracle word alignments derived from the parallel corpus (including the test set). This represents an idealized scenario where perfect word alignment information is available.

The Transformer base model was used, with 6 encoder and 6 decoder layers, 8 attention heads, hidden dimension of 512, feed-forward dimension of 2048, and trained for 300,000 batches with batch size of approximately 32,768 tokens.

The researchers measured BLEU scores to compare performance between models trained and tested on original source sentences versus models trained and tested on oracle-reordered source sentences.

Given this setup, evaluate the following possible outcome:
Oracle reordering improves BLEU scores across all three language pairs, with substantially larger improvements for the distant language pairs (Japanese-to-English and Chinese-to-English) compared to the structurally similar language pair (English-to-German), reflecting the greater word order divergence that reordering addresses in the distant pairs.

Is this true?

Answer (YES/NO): NO